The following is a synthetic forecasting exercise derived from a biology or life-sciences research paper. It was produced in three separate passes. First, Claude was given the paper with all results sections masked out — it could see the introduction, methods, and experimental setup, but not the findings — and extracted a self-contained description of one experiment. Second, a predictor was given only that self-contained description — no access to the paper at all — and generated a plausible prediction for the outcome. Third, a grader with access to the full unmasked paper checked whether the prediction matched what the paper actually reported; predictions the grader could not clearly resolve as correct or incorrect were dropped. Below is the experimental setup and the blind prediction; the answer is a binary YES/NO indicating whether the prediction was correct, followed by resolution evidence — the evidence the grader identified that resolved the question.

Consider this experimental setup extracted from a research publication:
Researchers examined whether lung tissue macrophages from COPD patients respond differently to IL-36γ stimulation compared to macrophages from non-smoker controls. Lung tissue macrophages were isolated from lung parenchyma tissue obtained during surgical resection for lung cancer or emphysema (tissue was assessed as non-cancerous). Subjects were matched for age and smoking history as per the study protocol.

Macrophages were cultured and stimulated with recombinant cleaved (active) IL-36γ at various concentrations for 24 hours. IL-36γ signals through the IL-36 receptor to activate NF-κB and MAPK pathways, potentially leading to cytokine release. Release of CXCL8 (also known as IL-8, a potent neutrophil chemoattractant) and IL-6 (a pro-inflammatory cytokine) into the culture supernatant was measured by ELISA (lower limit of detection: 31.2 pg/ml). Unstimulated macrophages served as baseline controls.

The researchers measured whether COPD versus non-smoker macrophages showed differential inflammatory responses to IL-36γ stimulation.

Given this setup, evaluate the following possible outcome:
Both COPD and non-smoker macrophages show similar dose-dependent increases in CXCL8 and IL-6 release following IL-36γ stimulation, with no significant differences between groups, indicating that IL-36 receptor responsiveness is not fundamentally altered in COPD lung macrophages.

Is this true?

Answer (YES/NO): NO